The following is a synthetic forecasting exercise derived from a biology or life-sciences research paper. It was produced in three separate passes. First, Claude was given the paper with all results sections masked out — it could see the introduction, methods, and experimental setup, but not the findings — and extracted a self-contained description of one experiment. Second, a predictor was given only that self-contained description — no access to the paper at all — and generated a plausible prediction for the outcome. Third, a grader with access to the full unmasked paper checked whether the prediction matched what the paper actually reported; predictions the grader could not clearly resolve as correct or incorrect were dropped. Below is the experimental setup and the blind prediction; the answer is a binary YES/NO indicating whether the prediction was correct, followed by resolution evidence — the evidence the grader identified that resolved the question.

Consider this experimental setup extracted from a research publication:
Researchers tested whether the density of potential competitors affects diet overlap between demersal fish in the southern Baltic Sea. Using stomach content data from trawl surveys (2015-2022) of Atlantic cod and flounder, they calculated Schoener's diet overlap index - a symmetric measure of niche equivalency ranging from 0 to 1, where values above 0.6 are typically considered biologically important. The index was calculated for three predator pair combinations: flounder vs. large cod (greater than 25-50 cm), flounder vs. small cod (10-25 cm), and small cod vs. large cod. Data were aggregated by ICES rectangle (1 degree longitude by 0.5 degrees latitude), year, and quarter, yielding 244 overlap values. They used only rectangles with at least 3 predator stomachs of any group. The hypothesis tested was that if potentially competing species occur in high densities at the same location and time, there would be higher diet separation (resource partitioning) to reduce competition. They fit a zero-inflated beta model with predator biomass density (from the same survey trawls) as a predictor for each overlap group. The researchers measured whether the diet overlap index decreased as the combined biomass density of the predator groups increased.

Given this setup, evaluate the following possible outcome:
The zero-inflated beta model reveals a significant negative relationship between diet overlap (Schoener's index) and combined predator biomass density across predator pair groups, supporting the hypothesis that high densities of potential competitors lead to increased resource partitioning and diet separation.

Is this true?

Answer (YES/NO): NO